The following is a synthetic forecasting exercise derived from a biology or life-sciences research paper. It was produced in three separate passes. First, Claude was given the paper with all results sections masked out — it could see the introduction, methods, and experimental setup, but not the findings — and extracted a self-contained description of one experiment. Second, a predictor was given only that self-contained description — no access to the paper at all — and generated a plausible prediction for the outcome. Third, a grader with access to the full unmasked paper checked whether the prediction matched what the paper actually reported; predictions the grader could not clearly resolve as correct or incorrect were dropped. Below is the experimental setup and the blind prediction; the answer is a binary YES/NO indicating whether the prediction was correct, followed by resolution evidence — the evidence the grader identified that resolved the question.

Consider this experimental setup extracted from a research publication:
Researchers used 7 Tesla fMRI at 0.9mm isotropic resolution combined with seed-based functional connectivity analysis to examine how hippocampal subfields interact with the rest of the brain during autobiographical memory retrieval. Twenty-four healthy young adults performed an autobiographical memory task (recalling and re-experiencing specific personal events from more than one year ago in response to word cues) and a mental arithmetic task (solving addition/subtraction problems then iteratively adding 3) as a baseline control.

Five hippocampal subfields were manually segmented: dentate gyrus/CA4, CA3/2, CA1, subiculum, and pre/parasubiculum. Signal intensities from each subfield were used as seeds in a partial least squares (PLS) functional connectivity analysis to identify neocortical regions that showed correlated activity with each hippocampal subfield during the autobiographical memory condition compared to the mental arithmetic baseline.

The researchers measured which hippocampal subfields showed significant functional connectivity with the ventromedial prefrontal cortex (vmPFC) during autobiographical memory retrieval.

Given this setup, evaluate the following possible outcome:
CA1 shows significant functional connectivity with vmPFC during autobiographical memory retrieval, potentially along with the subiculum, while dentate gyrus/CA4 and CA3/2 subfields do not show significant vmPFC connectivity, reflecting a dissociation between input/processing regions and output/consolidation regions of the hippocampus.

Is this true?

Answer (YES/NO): NO